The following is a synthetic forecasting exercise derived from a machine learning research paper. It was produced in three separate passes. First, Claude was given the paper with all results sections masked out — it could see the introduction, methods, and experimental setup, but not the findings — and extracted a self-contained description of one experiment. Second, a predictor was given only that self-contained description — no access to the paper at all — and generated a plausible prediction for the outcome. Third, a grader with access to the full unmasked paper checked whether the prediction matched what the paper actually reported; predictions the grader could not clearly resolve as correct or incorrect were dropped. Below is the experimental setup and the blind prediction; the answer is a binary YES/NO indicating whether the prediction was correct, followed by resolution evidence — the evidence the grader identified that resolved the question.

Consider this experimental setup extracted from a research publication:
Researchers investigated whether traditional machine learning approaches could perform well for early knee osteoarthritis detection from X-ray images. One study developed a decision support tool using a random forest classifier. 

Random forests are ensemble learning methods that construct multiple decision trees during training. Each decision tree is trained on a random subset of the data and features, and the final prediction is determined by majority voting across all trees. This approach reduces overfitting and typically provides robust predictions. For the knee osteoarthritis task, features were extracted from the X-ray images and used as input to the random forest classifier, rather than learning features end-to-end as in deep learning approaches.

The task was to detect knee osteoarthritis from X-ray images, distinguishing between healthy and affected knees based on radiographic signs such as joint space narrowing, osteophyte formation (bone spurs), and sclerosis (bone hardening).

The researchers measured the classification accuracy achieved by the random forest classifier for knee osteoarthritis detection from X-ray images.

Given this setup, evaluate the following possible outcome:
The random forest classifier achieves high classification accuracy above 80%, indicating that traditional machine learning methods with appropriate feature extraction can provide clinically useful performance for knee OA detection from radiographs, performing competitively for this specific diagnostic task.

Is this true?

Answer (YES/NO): YES